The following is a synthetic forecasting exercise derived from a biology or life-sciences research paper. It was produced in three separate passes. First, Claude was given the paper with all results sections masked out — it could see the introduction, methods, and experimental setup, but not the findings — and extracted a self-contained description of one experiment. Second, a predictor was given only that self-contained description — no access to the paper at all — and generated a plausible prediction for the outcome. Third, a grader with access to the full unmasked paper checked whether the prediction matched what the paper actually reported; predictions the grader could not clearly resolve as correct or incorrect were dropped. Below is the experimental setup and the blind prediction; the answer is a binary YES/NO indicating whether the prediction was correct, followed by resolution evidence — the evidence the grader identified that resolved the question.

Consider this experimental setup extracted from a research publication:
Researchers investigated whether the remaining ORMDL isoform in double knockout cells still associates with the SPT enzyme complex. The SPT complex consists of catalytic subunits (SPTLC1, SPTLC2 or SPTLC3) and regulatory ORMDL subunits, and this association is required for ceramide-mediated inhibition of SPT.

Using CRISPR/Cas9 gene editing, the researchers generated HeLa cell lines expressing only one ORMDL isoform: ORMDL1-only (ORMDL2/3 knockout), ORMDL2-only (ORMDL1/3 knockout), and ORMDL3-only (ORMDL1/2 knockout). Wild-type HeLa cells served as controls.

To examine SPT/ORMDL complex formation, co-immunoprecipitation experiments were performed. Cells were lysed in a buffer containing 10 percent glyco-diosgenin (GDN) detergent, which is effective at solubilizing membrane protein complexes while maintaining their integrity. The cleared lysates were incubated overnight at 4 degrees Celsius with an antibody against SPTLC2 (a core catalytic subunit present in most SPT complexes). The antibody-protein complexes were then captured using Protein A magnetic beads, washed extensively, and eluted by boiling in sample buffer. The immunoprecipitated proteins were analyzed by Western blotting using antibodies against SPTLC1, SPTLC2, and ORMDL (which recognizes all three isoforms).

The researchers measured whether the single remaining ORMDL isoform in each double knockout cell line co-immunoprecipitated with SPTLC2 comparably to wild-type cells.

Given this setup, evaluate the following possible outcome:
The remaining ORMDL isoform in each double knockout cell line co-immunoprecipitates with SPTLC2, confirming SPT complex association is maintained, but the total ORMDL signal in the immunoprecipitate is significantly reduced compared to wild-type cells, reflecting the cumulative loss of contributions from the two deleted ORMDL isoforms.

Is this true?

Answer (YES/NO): NO